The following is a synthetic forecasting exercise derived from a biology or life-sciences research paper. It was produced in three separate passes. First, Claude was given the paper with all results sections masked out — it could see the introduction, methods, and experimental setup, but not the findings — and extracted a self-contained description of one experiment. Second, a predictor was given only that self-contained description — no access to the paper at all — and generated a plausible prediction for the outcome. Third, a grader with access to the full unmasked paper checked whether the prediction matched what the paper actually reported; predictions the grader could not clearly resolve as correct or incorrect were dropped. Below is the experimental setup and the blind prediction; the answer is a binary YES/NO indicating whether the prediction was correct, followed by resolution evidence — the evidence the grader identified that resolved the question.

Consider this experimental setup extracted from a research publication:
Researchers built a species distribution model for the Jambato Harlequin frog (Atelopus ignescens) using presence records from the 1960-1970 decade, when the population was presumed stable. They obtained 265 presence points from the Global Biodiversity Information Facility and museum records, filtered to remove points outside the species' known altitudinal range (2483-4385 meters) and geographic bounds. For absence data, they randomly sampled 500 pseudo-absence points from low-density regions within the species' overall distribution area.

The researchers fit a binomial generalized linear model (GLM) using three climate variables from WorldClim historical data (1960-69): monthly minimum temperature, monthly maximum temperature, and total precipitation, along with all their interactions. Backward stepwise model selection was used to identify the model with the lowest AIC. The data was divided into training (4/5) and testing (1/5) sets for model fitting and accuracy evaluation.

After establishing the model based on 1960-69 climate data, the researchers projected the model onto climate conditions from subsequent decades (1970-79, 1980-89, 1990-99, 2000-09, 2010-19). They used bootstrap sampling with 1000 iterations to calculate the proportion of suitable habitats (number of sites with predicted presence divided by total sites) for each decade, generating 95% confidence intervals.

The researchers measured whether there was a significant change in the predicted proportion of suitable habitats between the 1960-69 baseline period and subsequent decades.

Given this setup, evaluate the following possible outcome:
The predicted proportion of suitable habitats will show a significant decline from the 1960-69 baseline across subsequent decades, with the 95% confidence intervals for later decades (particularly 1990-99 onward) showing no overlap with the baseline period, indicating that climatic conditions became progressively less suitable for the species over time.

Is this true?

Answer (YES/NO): YES